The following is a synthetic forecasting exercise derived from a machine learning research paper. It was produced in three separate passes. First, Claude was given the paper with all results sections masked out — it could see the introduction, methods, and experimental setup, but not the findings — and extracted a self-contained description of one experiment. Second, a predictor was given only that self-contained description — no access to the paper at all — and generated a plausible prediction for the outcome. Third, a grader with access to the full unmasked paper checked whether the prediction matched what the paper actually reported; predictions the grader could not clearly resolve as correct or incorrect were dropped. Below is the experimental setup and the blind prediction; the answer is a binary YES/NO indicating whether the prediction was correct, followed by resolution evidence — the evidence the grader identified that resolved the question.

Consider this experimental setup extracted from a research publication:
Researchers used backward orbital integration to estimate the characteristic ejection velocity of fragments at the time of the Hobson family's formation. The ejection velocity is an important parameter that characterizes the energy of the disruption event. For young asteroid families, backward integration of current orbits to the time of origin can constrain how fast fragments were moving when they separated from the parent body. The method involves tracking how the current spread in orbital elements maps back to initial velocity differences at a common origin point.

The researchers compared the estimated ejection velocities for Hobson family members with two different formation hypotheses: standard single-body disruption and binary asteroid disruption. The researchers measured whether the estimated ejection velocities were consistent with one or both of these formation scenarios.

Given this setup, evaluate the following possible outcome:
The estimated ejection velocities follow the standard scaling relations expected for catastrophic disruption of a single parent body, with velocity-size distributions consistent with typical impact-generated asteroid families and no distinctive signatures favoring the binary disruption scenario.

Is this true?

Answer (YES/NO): YES